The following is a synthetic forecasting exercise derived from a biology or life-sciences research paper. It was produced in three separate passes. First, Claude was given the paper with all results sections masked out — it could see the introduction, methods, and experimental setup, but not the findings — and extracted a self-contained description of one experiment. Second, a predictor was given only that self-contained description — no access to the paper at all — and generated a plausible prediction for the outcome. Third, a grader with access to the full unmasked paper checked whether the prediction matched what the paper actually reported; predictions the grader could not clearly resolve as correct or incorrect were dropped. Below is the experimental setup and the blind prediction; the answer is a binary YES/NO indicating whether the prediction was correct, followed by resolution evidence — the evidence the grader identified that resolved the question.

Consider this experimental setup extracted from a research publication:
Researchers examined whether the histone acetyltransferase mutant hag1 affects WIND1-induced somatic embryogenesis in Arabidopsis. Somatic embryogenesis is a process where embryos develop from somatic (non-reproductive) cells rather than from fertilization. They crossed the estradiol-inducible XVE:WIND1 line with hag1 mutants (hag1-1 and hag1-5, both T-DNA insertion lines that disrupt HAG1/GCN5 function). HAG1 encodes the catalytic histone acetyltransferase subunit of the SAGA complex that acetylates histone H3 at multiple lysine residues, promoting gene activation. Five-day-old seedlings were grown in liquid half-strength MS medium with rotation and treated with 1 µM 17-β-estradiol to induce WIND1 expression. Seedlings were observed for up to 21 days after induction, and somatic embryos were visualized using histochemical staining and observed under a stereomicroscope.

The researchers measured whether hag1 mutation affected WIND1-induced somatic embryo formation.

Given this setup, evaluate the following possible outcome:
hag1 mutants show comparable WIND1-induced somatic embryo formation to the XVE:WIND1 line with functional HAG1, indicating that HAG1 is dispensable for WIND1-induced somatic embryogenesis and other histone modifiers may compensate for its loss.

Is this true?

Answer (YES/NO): NO